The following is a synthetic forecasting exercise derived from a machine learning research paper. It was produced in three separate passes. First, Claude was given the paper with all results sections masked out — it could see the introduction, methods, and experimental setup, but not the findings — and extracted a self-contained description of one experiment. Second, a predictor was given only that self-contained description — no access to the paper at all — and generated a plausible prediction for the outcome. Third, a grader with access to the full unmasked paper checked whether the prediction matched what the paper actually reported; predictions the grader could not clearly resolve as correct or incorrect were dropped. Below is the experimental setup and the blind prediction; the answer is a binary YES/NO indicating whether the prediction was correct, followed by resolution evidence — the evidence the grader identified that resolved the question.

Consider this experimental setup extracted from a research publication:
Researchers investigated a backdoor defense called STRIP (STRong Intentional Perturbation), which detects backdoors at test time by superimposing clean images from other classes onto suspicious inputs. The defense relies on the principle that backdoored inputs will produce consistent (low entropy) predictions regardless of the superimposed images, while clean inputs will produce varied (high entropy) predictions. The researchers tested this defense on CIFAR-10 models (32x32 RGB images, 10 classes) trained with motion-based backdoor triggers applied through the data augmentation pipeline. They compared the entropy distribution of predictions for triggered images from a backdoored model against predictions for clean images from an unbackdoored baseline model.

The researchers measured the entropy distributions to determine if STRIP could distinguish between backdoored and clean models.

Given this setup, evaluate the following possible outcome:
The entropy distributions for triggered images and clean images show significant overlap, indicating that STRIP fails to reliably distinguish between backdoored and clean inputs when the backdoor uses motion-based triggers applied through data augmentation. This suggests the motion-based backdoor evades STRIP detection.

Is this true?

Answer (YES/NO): YES